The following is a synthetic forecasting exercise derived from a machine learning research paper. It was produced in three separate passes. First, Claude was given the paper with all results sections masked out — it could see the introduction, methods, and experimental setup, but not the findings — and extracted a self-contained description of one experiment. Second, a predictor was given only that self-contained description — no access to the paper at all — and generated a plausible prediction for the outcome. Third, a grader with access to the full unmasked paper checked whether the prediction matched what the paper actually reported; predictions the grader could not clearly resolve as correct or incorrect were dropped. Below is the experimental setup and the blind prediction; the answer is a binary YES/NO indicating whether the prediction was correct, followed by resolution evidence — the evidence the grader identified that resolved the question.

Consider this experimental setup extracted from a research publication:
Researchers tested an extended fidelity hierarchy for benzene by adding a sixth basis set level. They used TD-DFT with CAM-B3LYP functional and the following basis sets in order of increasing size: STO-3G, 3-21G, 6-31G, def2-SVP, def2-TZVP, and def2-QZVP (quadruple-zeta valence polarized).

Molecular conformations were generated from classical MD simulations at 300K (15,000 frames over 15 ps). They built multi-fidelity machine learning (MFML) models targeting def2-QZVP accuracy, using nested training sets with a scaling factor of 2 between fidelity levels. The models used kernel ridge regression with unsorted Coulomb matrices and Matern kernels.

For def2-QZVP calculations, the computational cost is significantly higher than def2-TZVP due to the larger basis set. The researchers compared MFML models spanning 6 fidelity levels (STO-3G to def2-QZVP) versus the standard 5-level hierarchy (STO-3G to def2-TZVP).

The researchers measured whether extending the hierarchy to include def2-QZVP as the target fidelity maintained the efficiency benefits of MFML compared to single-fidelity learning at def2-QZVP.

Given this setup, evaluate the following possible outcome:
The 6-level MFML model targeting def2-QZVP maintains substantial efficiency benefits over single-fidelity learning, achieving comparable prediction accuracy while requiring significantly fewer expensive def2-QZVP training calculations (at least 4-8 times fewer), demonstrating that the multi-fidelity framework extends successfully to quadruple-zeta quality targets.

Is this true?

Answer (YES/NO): YES